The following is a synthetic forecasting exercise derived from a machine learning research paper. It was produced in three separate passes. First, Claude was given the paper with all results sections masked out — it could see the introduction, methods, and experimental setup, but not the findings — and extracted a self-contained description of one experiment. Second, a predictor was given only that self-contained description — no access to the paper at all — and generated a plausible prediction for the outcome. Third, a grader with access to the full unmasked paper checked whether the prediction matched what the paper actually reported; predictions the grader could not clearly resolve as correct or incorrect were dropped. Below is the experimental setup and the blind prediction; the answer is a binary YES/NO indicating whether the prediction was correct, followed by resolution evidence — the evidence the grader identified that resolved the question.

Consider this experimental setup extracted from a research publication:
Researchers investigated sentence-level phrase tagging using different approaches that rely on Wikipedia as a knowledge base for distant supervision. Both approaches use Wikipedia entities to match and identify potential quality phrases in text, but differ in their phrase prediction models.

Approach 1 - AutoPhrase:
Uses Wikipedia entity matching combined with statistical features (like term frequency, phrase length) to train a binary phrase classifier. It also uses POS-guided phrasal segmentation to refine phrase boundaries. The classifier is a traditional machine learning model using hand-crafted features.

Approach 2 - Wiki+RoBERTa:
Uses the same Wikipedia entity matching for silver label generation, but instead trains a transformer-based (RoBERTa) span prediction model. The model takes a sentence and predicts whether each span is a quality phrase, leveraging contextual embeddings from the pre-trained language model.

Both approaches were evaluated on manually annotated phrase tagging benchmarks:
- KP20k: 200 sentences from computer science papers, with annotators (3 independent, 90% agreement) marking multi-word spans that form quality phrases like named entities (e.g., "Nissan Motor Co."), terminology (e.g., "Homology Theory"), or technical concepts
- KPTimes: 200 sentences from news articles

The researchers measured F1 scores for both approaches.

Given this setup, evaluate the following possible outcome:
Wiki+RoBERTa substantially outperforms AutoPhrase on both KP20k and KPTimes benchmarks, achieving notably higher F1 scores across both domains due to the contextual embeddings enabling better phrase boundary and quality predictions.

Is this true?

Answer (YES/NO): YES